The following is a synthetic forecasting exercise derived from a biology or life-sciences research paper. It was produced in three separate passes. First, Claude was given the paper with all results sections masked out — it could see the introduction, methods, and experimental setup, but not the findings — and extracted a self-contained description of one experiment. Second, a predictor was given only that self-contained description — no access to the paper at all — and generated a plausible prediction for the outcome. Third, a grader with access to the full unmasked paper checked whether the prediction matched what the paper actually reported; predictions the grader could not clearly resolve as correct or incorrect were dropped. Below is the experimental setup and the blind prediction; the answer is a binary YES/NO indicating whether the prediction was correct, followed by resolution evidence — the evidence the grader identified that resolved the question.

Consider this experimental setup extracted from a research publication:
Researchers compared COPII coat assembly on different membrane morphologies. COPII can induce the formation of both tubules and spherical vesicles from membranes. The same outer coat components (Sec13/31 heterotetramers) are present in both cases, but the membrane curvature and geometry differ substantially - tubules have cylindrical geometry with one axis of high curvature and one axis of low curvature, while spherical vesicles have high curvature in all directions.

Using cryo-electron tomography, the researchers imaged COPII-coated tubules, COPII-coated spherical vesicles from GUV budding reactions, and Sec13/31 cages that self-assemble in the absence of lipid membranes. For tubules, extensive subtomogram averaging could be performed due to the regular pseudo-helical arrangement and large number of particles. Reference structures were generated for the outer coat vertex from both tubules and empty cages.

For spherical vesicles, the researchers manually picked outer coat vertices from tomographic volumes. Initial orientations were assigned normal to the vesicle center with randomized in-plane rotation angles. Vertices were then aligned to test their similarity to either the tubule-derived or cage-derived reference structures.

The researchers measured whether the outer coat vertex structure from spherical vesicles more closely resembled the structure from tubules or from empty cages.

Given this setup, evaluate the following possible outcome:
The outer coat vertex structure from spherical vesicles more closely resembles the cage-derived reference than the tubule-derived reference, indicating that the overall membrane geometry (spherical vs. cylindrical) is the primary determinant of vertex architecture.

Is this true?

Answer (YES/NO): NO